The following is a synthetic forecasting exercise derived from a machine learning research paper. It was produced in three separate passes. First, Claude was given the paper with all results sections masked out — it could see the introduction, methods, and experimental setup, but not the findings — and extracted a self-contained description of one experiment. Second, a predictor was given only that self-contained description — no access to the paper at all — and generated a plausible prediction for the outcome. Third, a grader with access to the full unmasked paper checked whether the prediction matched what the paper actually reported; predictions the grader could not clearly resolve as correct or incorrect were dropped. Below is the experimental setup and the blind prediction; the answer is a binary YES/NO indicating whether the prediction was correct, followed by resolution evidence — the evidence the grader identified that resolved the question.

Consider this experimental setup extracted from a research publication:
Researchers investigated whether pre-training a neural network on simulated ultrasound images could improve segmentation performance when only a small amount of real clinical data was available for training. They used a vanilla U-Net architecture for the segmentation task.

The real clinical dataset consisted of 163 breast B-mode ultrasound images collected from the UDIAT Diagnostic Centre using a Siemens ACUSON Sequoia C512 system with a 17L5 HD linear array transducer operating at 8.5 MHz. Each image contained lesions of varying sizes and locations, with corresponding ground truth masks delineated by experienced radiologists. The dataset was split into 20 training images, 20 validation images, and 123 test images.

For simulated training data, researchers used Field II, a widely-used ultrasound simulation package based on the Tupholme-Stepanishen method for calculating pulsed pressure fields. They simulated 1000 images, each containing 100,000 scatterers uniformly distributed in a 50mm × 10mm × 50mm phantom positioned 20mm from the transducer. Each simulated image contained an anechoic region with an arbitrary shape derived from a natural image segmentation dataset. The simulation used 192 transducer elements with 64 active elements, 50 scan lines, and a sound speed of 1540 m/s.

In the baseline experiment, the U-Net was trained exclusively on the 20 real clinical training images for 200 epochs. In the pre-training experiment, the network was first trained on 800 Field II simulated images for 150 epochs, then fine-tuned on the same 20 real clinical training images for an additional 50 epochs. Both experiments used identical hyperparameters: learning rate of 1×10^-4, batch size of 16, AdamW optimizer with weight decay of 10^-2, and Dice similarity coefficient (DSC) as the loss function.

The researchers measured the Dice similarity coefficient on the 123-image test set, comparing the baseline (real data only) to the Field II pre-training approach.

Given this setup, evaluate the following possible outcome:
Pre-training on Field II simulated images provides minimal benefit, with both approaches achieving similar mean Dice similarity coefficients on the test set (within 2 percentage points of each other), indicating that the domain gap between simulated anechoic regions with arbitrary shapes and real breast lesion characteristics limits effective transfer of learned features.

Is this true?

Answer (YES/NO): NO